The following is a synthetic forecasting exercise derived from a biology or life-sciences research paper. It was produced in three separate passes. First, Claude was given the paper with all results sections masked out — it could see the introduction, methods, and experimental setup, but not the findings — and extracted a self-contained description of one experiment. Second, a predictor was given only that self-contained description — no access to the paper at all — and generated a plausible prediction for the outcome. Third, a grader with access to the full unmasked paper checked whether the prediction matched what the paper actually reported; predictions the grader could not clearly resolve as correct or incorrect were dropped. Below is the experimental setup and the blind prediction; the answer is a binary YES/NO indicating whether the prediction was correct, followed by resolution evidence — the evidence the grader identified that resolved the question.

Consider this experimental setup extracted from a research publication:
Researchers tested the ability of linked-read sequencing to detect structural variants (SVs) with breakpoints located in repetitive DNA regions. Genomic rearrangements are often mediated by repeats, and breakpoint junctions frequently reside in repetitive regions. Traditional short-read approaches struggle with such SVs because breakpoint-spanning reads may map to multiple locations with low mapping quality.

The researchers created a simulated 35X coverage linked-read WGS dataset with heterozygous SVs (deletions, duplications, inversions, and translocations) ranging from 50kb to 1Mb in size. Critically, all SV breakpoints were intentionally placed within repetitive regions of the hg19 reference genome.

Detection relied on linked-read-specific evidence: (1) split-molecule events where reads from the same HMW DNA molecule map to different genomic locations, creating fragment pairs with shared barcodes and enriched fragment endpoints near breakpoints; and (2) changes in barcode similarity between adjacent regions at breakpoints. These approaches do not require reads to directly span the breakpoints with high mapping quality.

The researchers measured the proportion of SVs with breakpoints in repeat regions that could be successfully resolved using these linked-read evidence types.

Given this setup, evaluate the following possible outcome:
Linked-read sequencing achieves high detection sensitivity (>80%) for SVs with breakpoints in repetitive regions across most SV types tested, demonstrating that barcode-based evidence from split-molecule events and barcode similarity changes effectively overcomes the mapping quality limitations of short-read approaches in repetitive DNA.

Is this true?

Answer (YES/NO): YES